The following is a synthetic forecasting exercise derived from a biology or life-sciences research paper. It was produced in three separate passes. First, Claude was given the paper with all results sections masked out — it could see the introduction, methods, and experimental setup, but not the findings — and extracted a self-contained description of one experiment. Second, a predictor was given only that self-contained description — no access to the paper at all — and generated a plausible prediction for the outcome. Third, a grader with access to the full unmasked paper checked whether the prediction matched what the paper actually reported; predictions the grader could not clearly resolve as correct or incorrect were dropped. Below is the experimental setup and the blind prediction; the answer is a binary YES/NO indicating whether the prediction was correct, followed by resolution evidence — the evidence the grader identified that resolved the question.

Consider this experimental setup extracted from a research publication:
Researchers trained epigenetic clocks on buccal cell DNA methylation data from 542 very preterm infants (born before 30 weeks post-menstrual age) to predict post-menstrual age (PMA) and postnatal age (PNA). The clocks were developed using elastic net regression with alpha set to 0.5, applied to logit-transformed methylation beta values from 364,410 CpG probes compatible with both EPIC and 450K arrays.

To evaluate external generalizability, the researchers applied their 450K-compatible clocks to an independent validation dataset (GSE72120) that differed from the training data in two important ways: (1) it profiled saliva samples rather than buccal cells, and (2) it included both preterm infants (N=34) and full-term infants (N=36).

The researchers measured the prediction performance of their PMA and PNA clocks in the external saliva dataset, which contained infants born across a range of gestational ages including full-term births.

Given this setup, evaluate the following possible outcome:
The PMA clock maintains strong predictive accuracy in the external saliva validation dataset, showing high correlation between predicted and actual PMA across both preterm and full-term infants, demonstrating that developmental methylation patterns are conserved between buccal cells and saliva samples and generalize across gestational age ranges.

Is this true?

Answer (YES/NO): NO